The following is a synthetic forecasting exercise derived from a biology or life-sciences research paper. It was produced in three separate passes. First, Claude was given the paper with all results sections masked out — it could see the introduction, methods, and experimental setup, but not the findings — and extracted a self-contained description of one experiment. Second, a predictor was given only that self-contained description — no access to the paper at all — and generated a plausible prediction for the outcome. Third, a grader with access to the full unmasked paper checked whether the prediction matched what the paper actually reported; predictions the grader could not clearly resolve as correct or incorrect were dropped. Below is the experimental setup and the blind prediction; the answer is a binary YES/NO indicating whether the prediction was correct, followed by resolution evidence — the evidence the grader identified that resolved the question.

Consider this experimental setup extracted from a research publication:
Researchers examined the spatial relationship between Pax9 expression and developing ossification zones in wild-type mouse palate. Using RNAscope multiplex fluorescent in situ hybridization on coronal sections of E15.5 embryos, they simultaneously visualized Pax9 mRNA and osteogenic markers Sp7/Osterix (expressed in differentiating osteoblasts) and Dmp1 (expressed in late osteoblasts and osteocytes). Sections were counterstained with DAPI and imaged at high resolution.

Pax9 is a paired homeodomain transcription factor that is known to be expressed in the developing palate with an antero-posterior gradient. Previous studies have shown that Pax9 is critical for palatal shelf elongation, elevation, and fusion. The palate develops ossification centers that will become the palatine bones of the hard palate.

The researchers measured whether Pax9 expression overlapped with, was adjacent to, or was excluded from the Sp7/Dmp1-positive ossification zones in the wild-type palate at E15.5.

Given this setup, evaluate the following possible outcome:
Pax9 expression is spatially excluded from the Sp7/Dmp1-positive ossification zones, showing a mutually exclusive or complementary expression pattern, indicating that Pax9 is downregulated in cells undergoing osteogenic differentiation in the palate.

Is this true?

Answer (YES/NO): YES